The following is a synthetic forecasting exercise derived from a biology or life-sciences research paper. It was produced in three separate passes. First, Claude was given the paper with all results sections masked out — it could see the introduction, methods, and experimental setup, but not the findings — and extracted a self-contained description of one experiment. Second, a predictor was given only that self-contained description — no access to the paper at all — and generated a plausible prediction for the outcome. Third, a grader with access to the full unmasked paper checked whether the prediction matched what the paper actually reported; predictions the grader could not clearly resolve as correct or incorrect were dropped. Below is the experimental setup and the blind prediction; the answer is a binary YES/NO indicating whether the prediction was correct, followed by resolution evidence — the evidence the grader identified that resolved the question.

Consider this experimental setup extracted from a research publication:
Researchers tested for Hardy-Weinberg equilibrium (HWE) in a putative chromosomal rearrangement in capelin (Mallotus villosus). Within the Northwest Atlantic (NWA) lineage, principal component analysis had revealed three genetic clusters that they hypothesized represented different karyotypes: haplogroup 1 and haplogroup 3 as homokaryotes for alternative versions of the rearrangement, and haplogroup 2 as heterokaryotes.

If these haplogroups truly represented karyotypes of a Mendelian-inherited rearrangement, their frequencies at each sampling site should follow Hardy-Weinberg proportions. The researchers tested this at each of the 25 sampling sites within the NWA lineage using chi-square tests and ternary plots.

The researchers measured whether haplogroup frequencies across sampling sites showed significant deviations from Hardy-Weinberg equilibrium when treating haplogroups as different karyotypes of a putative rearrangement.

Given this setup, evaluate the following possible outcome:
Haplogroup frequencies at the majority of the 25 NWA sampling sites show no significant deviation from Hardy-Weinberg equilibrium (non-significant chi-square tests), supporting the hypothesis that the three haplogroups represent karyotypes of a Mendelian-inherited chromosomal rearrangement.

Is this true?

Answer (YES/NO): YES